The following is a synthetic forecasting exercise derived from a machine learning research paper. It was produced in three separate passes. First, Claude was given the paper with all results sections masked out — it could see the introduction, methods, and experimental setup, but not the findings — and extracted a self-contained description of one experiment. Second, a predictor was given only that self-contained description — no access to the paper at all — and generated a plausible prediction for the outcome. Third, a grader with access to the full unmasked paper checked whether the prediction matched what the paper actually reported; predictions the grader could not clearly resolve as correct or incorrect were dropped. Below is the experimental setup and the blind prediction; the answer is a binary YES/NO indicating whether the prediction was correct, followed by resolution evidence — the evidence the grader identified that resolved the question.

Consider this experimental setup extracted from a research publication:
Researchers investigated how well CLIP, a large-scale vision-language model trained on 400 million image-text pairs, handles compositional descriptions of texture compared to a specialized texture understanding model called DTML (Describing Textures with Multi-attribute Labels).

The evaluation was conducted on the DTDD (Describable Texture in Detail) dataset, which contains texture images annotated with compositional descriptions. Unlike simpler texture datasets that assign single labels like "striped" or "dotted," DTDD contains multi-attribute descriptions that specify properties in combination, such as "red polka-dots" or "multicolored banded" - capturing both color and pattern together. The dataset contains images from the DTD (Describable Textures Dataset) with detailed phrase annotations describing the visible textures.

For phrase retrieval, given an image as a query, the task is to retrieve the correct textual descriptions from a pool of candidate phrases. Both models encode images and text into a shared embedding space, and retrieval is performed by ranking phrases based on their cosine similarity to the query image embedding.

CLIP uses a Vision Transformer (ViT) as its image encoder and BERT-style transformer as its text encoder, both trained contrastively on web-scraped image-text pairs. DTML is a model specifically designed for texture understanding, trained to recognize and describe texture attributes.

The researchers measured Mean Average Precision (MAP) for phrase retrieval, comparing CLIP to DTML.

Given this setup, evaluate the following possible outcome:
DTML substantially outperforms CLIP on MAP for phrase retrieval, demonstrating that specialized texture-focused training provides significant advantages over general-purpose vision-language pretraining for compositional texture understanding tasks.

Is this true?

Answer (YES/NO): NO